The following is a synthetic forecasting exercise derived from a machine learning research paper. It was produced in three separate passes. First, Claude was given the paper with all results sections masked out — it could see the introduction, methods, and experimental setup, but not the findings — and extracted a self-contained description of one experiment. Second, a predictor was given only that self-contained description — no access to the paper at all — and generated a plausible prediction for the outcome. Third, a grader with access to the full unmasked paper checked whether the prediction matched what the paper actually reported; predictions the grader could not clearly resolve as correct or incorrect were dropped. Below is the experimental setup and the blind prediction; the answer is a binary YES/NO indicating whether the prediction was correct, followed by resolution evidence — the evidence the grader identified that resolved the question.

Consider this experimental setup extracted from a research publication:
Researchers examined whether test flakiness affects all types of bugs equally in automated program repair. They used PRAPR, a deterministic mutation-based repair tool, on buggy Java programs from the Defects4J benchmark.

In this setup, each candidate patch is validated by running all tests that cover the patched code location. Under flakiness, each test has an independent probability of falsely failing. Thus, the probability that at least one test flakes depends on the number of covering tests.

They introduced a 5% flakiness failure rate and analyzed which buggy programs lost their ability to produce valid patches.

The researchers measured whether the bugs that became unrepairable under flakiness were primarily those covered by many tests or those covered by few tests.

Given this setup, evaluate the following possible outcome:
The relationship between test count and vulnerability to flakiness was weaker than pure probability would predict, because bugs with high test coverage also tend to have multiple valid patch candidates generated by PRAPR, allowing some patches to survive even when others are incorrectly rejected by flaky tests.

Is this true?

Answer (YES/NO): NO